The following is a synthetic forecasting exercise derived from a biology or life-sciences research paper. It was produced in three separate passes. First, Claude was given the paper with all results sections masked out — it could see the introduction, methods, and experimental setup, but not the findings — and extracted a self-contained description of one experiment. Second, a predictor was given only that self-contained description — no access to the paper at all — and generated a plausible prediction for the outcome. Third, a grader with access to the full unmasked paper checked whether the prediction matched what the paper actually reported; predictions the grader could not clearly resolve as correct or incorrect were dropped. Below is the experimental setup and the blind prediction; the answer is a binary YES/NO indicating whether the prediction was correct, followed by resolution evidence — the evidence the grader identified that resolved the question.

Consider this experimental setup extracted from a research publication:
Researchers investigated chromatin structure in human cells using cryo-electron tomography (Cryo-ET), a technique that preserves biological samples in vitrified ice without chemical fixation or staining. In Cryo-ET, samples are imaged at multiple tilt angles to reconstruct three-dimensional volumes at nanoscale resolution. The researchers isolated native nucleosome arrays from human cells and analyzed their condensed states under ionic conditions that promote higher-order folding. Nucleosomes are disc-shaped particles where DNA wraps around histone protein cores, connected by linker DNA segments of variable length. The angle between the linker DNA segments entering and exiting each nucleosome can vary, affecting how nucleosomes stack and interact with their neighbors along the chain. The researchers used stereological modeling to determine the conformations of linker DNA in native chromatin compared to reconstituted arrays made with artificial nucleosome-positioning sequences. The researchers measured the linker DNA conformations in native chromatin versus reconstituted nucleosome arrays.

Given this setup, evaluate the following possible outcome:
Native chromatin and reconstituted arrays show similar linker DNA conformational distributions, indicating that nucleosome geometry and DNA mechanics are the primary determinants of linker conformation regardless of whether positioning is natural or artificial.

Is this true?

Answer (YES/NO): NO